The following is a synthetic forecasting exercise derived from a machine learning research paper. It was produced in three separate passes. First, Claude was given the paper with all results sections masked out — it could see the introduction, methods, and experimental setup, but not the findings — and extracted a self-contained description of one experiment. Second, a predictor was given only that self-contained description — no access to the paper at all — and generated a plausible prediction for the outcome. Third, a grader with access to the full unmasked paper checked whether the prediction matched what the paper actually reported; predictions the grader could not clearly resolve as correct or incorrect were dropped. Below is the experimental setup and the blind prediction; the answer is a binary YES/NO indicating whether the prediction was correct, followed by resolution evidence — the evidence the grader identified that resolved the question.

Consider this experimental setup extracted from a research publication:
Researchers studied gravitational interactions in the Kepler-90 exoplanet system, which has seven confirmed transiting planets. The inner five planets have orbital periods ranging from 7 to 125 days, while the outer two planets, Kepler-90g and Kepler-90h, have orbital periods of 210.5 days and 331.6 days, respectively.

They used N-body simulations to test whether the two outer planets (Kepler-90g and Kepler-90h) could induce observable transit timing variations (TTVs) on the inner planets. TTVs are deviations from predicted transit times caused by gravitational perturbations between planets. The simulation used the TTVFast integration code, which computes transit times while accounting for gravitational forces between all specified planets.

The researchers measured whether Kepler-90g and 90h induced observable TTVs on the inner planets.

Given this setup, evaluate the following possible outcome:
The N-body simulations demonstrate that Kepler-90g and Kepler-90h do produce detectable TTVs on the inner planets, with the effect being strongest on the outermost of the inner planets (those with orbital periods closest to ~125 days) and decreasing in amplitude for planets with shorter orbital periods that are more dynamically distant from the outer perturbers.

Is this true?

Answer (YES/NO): NO